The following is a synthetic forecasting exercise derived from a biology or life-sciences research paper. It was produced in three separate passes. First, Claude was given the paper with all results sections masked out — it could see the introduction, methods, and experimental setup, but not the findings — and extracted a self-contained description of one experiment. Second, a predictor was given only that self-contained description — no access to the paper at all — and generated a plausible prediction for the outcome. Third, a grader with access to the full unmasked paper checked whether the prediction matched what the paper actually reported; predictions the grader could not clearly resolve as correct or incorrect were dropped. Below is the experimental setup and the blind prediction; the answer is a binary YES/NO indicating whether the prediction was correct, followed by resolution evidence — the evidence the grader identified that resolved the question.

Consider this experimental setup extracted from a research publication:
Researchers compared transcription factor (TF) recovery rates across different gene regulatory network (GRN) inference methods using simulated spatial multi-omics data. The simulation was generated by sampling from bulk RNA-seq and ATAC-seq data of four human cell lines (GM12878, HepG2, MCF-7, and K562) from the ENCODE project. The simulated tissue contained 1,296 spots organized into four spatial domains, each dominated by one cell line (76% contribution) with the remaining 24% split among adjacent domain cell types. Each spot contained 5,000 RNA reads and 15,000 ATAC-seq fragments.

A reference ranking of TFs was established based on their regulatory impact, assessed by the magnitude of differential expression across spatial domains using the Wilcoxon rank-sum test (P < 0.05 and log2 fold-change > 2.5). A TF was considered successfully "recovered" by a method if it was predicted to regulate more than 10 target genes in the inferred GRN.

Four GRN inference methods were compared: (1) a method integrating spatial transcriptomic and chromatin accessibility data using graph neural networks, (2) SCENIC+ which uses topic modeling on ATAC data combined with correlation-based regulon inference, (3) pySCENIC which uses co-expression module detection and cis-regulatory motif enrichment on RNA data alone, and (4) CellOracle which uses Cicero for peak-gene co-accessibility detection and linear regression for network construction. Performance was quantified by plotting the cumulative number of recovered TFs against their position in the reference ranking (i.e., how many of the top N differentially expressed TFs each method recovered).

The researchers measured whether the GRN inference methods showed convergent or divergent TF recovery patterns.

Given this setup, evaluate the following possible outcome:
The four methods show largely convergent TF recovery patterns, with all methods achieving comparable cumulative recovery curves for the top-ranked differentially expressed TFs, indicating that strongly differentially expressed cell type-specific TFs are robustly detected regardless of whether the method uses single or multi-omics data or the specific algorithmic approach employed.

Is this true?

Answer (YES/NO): NO